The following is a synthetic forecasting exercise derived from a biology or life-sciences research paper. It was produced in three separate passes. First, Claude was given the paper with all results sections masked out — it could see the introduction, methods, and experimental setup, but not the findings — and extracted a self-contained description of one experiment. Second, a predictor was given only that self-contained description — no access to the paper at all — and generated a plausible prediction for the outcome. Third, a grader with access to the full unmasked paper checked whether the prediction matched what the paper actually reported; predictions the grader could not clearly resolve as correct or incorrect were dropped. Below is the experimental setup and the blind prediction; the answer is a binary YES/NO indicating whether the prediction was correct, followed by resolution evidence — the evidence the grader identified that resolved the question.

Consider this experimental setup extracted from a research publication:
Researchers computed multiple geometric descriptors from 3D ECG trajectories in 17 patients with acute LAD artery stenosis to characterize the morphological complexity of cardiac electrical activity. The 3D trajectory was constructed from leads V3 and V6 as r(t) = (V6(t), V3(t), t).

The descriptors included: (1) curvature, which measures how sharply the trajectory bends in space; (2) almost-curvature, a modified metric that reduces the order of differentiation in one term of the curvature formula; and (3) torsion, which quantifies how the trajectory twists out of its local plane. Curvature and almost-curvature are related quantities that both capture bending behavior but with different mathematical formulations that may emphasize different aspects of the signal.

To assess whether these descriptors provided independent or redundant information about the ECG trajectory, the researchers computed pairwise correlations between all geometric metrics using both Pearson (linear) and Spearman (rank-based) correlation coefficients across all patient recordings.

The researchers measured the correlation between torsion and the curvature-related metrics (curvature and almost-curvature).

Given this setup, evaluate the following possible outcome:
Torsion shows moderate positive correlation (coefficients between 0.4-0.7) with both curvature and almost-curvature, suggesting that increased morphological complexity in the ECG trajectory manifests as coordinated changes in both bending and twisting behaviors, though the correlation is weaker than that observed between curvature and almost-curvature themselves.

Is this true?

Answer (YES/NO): NO